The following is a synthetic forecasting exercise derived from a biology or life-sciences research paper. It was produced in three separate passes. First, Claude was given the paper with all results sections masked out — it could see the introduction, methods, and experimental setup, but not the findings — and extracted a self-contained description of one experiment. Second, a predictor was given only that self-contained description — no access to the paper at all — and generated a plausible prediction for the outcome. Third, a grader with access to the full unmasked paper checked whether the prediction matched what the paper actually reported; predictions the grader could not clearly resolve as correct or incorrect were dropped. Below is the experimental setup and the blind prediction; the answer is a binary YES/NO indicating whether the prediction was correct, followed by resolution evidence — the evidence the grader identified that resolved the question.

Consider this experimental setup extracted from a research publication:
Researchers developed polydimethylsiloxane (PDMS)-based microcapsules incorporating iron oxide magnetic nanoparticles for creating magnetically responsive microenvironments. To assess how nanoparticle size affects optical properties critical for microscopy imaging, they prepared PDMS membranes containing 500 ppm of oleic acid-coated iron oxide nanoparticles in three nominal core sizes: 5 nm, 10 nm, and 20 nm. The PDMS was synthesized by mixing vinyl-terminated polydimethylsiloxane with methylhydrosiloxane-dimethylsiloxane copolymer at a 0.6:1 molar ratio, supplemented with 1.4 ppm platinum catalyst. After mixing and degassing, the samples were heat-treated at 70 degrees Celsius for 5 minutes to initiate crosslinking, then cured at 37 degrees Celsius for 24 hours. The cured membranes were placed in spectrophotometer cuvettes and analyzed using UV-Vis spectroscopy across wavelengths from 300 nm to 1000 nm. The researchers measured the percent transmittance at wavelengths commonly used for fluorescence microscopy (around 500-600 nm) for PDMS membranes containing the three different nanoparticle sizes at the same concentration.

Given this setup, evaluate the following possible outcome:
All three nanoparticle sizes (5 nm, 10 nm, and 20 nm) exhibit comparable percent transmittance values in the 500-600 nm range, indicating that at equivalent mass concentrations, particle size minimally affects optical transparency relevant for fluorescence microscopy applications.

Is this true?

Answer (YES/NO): NO